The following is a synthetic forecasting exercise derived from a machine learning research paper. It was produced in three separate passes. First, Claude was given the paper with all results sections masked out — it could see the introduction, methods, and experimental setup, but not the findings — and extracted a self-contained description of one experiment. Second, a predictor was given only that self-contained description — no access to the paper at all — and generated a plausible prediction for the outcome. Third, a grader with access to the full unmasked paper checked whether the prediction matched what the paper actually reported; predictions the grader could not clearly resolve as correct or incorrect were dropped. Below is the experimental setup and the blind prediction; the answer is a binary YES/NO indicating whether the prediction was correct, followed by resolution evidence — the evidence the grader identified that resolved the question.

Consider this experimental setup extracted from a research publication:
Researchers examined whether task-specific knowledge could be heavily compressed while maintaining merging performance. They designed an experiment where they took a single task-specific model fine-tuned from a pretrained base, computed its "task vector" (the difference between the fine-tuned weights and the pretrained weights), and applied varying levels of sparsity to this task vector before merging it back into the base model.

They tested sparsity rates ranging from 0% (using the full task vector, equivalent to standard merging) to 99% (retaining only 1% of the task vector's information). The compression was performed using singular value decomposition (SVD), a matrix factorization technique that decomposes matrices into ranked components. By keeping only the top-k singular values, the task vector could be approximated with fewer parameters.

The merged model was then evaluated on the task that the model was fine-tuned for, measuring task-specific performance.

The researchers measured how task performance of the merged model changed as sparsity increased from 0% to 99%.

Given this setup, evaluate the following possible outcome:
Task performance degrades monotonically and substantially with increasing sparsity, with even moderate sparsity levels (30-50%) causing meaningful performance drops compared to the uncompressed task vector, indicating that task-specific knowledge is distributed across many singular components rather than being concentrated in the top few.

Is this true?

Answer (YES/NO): NO